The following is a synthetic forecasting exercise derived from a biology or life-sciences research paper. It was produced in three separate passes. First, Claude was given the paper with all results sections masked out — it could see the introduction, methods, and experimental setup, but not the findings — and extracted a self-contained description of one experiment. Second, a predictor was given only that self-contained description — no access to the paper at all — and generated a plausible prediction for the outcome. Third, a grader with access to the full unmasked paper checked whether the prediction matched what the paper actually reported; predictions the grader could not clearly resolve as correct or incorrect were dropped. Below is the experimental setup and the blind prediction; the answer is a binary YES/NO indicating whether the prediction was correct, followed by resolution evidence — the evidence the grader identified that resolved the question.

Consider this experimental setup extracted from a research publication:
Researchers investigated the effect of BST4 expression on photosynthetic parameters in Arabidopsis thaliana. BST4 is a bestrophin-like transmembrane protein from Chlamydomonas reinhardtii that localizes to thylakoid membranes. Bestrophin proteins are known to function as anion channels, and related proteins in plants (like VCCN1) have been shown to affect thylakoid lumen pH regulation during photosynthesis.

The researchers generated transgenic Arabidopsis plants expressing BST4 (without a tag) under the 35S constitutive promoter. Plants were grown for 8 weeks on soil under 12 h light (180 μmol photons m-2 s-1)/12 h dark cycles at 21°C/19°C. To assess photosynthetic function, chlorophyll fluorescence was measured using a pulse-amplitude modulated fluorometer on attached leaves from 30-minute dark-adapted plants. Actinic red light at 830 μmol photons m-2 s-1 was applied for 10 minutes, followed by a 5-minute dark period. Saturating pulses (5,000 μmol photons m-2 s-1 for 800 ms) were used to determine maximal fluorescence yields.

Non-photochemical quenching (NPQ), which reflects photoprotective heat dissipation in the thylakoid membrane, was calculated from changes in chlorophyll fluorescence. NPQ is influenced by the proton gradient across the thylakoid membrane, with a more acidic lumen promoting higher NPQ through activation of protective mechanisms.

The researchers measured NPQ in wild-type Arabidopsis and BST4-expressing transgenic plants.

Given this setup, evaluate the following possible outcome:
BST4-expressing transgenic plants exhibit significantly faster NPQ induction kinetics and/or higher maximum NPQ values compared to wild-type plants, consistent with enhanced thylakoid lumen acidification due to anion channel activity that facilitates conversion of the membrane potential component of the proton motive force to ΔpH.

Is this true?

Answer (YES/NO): NO